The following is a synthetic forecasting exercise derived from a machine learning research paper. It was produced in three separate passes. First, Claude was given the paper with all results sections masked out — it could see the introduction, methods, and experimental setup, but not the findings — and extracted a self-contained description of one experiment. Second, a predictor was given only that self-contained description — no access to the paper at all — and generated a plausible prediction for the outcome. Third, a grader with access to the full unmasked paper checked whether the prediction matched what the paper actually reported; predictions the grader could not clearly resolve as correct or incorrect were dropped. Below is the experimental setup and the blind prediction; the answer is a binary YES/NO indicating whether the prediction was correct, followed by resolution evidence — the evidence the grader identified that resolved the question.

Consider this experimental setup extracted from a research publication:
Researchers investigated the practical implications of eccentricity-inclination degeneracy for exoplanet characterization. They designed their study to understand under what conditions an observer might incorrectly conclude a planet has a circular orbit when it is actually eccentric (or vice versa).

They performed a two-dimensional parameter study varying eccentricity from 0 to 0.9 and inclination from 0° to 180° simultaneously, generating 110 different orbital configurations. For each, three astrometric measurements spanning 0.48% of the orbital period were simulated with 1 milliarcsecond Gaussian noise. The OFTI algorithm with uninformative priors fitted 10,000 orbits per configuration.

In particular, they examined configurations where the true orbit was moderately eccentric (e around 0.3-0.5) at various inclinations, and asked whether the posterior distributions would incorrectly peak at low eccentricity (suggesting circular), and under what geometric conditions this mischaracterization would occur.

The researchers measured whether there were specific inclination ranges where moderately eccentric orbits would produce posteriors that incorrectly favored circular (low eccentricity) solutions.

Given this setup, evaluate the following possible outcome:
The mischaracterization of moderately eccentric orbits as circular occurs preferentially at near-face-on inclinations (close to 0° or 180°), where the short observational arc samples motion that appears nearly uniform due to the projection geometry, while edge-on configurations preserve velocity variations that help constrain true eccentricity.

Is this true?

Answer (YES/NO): NO